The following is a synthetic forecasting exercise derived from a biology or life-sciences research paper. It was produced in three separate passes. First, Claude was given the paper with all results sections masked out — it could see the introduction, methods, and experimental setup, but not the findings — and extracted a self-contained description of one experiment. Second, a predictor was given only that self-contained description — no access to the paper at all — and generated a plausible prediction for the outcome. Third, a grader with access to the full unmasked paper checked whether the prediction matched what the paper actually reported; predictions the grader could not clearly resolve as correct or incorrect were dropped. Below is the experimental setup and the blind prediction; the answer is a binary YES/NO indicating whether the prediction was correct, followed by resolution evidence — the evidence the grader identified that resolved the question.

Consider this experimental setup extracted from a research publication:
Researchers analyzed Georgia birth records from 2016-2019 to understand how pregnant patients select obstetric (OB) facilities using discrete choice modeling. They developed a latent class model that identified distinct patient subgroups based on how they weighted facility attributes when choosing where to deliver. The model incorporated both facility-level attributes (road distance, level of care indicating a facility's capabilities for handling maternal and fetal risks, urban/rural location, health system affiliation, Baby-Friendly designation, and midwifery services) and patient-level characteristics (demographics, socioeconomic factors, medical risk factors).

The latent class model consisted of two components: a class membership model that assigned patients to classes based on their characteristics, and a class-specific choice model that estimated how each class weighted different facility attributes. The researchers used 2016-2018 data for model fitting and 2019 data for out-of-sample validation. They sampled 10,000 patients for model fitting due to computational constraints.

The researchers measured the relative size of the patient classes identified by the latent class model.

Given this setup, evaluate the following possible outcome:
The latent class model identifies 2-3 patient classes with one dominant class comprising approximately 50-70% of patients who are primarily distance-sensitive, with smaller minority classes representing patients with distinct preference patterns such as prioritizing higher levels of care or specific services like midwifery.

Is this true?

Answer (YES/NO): YES